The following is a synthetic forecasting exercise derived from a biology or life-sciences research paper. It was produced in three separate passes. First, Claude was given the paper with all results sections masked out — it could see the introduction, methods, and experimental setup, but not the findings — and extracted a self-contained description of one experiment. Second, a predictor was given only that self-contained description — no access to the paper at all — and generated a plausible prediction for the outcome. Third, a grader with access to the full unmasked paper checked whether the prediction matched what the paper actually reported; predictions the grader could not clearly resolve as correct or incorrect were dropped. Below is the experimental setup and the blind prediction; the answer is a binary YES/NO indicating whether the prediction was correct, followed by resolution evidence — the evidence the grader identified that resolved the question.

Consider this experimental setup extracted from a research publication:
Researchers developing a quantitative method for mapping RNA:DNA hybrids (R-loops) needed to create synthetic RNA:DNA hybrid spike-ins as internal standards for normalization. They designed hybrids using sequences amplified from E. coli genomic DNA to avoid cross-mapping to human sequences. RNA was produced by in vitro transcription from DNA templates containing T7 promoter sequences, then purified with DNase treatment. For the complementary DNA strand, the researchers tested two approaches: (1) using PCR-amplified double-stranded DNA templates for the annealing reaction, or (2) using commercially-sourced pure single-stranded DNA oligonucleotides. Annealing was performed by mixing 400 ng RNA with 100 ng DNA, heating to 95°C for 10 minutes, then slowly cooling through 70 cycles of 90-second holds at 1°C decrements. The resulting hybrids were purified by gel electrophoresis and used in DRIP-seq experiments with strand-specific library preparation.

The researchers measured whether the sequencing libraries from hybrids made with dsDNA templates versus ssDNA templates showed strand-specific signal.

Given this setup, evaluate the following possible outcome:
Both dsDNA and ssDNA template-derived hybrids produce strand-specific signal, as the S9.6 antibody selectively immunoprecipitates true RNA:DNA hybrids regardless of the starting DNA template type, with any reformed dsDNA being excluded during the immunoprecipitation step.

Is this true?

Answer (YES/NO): NO